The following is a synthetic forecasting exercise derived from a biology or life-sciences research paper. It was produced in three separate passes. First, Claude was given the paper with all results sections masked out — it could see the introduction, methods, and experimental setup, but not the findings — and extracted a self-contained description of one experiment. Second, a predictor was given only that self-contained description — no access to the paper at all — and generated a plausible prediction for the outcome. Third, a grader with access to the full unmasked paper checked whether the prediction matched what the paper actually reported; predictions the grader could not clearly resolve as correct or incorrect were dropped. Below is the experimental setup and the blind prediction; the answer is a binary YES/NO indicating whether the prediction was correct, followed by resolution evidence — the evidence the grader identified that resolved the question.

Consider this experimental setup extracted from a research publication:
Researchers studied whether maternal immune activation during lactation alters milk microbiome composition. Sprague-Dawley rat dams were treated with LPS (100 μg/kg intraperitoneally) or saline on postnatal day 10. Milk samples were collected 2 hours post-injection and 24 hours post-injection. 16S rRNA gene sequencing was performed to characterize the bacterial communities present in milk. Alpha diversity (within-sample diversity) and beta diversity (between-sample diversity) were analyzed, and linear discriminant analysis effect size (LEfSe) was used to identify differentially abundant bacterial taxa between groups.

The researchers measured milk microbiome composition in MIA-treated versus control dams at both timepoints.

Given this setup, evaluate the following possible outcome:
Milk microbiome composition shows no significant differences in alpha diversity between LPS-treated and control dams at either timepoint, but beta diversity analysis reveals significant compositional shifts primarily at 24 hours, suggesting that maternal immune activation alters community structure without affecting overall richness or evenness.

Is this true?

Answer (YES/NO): NO